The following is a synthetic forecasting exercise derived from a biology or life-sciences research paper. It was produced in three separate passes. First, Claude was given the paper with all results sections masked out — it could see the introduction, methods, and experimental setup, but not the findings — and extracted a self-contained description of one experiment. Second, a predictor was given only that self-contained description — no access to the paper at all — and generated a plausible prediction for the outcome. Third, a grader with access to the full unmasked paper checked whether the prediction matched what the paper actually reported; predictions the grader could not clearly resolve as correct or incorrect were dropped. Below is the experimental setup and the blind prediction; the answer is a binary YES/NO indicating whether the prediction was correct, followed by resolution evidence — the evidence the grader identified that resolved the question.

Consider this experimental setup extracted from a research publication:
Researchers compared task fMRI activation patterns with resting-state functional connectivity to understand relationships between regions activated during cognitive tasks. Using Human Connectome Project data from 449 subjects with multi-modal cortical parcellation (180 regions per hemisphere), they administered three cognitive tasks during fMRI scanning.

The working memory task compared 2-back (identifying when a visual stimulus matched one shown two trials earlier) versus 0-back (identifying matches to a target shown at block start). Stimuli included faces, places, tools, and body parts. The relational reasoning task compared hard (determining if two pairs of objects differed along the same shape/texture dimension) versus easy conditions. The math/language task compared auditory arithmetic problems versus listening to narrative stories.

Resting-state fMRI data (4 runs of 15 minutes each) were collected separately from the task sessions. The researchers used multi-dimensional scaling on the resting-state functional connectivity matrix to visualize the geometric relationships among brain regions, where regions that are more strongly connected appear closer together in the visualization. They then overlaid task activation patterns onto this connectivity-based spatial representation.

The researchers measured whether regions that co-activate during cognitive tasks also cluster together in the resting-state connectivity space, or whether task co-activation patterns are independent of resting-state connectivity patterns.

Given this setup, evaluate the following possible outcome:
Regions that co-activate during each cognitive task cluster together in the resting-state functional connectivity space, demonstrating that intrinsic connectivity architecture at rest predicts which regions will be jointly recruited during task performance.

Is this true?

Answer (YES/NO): YES